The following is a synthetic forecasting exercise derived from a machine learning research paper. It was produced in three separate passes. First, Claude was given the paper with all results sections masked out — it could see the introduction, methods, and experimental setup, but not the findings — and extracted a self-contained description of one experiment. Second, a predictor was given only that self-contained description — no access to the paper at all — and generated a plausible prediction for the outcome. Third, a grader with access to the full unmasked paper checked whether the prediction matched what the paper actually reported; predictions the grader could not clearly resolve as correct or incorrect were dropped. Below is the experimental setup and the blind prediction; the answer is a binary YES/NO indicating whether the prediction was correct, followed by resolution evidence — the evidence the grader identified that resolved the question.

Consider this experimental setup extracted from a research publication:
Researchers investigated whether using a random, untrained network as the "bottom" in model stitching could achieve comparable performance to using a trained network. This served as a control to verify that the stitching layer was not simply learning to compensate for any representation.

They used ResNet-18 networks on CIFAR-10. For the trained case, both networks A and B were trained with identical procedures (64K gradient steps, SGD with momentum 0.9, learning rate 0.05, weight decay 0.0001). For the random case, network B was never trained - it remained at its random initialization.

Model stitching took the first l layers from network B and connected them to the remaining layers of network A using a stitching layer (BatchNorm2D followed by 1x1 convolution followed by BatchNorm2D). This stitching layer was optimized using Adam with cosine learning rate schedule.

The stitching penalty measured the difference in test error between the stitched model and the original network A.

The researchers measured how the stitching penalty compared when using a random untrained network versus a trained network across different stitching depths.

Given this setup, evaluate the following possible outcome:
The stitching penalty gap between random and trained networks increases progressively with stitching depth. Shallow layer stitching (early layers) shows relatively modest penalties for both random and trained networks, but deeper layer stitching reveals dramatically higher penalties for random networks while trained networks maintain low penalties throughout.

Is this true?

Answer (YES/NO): YES